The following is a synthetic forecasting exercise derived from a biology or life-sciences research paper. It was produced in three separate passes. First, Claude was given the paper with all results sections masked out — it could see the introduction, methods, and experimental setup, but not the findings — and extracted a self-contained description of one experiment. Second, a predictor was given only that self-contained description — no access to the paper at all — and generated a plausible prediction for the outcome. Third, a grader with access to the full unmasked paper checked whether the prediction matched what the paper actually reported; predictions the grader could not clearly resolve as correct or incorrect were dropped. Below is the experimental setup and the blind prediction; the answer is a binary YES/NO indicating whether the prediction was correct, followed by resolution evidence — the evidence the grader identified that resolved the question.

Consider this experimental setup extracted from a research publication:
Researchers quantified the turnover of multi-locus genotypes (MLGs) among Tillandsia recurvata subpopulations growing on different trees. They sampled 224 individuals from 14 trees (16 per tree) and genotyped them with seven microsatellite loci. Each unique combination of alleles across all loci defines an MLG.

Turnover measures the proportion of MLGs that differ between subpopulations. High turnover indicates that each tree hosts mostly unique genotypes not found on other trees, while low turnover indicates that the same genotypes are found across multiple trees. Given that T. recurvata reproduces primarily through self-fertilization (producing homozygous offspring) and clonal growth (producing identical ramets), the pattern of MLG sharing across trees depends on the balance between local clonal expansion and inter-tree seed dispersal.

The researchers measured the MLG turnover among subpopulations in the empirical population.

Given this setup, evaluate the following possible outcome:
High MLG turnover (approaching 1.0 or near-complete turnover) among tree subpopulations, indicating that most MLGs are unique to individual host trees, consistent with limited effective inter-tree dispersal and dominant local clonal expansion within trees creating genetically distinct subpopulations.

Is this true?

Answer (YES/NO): NO